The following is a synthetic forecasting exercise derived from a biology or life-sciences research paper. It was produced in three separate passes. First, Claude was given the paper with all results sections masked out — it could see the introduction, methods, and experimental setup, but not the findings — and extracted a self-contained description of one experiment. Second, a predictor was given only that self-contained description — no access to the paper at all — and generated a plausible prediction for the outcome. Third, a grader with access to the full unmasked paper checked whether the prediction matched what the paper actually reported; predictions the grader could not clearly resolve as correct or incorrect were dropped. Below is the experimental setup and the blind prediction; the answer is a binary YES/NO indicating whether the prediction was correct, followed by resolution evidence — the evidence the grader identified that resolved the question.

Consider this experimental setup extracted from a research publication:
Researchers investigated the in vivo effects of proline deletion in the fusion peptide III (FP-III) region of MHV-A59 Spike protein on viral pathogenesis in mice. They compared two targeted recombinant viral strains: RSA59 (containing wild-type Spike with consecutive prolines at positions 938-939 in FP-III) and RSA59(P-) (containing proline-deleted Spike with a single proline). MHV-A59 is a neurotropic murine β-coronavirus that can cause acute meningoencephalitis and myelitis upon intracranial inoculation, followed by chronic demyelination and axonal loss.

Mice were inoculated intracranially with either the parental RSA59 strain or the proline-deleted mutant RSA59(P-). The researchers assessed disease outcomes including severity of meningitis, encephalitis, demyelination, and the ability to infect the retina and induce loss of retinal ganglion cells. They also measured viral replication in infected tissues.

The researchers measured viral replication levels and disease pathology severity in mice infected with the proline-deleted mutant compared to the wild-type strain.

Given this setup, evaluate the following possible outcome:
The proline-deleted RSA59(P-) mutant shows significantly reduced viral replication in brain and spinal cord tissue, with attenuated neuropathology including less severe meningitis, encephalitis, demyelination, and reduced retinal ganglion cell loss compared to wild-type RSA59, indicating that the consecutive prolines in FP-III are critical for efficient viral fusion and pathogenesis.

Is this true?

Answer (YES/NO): YES